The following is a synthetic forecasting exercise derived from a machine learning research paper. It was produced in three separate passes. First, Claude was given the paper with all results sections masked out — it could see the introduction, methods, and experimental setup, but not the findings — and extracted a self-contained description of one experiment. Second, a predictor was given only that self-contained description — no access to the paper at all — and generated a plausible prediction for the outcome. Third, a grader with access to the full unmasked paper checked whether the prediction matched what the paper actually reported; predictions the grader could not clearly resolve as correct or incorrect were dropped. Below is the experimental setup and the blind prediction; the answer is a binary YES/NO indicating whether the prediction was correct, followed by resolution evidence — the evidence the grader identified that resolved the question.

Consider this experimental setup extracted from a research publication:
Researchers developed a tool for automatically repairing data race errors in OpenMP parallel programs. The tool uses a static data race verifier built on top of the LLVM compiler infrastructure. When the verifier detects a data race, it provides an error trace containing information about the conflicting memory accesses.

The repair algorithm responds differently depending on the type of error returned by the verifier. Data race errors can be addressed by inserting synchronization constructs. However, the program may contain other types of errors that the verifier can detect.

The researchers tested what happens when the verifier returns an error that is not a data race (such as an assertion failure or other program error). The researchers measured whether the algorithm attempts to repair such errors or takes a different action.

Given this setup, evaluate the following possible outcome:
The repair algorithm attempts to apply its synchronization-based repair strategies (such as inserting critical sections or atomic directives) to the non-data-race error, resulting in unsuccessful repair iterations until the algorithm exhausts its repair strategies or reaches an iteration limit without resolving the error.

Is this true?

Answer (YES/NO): NO